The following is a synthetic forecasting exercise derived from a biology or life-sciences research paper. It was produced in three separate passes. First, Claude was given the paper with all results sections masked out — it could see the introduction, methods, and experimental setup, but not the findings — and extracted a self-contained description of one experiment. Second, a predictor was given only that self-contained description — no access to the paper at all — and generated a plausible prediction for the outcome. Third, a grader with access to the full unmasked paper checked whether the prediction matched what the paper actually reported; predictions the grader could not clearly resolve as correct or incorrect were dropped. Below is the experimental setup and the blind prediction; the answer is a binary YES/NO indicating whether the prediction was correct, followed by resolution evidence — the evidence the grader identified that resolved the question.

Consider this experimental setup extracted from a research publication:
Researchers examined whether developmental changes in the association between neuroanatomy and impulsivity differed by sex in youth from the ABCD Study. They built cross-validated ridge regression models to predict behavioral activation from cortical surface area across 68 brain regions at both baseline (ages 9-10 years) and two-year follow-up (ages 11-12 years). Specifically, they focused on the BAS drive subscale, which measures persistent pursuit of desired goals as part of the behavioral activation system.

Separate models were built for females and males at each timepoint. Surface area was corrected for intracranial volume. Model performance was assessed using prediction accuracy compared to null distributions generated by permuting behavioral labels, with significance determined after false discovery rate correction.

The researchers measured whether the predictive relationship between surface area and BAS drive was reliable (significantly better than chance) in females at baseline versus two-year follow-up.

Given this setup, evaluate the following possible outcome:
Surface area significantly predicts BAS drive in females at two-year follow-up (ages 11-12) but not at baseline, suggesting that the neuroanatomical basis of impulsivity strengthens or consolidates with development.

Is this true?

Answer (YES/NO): NO